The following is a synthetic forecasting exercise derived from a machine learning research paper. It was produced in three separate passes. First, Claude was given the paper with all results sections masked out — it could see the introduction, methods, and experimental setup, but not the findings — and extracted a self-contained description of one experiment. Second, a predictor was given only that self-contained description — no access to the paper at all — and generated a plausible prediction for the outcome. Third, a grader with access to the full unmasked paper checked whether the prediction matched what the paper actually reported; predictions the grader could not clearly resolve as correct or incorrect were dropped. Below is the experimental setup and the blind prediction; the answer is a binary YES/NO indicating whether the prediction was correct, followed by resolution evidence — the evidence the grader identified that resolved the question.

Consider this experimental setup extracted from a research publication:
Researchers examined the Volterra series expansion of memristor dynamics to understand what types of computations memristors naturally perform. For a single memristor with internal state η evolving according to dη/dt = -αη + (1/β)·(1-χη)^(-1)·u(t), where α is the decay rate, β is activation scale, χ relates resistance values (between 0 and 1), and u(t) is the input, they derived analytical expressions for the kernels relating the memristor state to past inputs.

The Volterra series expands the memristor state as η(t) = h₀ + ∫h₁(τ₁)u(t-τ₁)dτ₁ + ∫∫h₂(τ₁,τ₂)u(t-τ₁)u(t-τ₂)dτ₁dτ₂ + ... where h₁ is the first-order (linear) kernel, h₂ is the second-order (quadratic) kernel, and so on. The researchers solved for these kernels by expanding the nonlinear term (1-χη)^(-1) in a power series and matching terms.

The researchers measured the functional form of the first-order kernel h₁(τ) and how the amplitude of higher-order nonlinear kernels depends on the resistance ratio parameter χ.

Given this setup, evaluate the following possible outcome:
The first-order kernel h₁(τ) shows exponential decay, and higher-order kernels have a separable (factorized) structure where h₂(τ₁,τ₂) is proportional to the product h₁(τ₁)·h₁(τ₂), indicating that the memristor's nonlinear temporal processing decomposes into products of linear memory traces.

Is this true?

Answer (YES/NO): NO